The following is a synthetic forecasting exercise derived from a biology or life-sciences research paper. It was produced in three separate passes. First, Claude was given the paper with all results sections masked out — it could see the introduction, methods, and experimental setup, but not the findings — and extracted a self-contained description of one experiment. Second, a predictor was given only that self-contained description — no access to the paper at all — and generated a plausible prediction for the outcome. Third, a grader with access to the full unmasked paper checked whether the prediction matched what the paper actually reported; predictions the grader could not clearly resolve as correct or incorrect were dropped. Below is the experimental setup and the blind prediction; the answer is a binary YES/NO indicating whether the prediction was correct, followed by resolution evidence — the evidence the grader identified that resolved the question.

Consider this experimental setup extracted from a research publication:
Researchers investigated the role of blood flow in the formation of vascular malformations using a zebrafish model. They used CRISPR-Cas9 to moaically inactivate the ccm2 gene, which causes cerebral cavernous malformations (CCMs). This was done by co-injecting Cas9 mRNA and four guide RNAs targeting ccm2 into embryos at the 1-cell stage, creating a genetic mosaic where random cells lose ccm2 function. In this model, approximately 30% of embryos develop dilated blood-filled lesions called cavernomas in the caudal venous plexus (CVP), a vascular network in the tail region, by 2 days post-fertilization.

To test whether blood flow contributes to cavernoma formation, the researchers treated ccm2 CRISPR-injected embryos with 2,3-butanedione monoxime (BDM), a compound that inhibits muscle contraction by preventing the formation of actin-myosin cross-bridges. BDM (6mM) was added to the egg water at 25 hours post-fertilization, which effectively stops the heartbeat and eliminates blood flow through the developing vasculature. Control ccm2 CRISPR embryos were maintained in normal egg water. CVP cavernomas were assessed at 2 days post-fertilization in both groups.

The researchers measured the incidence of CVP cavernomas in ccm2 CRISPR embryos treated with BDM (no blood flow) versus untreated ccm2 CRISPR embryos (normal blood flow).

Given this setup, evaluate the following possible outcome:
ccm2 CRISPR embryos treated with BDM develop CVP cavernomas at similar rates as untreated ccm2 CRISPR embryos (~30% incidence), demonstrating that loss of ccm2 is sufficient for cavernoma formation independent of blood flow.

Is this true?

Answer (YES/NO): NO